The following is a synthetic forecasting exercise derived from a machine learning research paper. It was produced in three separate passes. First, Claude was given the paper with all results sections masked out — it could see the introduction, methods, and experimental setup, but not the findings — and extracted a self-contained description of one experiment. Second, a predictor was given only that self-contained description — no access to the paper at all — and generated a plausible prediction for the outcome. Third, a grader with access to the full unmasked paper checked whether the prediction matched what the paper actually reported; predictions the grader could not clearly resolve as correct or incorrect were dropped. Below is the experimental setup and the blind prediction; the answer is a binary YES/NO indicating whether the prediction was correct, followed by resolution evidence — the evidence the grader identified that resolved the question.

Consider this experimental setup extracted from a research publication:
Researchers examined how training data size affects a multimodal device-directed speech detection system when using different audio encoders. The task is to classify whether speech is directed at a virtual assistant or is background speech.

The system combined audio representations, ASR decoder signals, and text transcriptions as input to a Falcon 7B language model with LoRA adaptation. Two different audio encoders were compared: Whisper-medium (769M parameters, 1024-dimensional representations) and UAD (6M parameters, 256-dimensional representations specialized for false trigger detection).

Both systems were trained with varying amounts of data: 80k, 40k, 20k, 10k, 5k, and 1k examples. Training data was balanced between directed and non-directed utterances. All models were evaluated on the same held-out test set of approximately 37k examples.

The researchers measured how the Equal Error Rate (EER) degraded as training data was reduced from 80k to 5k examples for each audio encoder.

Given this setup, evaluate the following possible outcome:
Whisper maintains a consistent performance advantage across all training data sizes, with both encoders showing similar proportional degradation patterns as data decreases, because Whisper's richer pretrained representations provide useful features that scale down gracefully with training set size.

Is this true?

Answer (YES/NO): NO